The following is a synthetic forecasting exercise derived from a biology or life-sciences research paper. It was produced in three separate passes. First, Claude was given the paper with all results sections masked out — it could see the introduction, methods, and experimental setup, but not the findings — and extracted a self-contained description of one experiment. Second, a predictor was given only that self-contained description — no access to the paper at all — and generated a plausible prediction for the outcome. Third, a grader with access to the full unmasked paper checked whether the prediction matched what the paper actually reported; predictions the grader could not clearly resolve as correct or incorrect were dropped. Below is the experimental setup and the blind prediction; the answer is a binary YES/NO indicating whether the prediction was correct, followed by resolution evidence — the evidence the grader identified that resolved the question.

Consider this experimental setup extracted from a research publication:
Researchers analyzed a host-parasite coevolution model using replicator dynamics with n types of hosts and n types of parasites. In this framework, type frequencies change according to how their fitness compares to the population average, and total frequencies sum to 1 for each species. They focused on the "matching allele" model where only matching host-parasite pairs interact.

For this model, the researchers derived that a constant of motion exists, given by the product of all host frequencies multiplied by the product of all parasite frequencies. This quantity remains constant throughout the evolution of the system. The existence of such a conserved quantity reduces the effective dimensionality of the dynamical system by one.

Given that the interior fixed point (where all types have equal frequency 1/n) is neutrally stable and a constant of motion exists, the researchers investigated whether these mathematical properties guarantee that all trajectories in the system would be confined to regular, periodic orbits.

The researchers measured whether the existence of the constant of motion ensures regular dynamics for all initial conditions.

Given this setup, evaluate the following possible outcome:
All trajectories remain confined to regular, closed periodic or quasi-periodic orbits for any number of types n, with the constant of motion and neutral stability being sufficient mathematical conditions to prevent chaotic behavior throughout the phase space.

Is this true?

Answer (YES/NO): NO